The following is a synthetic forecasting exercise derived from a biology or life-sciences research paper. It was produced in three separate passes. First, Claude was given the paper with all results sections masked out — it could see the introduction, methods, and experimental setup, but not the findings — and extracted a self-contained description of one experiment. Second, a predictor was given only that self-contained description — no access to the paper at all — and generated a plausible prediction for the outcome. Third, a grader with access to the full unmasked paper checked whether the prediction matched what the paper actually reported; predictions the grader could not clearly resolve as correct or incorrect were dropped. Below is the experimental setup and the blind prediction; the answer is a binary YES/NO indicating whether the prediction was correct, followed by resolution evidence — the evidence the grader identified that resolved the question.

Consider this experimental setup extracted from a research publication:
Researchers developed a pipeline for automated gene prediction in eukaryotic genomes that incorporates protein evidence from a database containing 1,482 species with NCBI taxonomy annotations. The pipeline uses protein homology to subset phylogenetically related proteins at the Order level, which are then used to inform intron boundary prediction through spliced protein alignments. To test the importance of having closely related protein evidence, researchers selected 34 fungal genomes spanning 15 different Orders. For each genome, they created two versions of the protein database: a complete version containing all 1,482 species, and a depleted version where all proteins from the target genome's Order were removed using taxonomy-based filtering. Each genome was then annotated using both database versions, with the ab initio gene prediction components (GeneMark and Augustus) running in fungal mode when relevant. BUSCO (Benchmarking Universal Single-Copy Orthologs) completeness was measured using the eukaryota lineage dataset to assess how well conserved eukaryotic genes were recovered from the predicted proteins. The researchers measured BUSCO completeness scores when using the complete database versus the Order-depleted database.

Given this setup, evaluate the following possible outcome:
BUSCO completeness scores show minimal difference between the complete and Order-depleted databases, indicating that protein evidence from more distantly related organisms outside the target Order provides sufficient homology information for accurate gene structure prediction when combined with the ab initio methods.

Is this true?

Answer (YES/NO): YES